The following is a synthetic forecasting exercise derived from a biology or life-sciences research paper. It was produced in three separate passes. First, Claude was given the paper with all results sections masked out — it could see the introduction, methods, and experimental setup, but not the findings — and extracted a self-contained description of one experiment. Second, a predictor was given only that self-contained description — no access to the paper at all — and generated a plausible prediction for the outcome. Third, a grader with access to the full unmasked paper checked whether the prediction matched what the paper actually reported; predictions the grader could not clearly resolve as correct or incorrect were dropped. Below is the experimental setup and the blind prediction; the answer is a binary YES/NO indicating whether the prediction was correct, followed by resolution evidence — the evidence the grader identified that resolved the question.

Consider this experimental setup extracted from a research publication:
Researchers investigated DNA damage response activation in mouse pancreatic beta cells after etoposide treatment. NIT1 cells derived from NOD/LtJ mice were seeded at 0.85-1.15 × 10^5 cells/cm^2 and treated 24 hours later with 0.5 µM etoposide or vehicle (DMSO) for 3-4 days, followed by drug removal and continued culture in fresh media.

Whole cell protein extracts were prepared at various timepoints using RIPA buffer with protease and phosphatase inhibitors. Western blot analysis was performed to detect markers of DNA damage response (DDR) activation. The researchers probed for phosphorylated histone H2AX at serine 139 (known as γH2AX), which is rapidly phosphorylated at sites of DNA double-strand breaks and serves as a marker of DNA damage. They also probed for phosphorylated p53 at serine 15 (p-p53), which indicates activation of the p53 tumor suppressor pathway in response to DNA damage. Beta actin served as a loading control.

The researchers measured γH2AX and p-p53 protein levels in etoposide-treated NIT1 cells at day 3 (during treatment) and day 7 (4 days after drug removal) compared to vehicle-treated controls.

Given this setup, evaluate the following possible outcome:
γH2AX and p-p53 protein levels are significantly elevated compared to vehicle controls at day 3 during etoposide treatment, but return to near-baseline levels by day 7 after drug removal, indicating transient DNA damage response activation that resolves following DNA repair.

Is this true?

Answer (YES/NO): NO